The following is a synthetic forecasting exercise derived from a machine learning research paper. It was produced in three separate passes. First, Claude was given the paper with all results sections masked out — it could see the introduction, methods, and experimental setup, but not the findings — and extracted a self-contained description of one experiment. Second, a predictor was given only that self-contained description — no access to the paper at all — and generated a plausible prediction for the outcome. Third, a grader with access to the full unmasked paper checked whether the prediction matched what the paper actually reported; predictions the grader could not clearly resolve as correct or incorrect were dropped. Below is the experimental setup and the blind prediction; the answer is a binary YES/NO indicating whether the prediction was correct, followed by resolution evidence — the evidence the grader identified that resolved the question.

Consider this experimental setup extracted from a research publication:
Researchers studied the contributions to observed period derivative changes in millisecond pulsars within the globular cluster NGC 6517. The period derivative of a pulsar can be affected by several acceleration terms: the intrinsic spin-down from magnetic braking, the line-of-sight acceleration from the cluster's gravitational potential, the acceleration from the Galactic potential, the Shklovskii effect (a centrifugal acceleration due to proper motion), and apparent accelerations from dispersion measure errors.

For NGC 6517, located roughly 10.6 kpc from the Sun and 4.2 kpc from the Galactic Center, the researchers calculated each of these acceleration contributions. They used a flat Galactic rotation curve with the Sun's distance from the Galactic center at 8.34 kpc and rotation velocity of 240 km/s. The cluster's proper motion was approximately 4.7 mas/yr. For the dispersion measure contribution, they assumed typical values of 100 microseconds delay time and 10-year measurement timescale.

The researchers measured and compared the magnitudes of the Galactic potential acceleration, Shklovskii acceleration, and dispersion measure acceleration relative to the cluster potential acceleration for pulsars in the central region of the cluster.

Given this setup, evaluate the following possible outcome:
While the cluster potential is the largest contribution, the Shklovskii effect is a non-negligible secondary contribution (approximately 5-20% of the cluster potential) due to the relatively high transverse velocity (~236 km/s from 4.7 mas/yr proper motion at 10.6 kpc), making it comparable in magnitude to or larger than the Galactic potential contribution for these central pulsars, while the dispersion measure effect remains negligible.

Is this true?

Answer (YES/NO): NO